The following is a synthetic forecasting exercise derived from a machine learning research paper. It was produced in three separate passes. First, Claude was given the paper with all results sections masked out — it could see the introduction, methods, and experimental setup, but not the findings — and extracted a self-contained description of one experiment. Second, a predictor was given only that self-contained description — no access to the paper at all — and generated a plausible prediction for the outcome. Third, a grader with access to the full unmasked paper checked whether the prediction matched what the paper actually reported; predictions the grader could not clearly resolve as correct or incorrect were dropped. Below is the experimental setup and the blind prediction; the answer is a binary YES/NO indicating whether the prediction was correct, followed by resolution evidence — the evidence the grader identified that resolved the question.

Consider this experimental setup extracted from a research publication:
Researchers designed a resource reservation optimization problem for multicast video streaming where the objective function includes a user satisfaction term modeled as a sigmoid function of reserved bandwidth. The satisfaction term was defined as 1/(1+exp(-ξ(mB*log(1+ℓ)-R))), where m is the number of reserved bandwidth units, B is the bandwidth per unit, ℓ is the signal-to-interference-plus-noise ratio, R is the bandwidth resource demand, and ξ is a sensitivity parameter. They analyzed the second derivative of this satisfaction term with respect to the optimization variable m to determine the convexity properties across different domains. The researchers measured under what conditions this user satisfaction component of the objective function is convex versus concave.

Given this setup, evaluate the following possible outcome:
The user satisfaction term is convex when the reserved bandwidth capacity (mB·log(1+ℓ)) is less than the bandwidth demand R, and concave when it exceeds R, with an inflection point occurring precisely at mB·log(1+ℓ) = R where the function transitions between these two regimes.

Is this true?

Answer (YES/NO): NO